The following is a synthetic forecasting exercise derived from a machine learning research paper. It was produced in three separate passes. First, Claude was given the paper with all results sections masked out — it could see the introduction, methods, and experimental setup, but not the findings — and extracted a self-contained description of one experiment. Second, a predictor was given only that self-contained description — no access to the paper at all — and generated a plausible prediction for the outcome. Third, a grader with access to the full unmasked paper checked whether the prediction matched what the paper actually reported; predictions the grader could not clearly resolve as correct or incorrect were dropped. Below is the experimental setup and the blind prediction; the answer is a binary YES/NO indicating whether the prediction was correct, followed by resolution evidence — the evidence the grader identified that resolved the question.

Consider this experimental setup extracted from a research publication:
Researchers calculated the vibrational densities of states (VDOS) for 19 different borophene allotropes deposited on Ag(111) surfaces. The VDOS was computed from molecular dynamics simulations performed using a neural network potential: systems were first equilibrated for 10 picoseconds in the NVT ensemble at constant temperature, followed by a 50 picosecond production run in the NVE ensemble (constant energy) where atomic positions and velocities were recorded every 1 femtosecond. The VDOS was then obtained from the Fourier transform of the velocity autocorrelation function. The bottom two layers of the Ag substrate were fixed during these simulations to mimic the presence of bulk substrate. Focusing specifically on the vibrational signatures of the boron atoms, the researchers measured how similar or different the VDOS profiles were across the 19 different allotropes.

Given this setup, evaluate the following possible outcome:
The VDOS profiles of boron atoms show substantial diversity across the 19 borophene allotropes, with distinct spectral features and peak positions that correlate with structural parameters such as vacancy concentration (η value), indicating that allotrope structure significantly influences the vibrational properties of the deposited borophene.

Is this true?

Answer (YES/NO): NO